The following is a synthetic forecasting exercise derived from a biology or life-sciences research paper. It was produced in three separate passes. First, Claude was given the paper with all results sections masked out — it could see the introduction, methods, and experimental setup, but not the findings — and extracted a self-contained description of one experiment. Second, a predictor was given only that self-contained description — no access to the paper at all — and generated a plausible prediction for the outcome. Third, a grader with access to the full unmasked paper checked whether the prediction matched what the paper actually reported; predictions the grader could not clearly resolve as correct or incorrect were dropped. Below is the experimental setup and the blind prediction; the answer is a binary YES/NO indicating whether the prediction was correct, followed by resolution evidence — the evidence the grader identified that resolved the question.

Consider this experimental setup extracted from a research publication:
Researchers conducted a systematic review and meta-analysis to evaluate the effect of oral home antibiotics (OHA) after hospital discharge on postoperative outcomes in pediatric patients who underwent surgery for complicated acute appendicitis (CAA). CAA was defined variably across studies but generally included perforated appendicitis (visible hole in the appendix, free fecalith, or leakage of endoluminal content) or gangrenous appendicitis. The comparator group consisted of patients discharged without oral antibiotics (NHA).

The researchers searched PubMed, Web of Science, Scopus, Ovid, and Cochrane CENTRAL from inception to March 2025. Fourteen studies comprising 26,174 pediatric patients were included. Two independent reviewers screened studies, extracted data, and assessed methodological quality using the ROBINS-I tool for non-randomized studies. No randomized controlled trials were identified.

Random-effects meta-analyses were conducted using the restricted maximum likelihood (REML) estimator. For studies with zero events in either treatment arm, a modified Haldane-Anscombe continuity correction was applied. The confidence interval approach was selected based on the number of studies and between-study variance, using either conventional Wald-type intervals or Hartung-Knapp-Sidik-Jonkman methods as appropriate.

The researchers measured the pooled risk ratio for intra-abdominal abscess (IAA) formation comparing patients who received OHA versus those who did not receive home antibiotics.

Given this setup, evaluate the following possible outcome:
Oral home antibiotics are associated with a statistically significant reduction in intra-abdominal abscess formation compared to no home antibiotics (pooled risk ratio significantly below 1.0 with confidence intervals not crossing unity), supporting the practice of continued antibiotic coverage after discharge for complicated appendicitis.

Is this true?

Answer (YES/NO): NO